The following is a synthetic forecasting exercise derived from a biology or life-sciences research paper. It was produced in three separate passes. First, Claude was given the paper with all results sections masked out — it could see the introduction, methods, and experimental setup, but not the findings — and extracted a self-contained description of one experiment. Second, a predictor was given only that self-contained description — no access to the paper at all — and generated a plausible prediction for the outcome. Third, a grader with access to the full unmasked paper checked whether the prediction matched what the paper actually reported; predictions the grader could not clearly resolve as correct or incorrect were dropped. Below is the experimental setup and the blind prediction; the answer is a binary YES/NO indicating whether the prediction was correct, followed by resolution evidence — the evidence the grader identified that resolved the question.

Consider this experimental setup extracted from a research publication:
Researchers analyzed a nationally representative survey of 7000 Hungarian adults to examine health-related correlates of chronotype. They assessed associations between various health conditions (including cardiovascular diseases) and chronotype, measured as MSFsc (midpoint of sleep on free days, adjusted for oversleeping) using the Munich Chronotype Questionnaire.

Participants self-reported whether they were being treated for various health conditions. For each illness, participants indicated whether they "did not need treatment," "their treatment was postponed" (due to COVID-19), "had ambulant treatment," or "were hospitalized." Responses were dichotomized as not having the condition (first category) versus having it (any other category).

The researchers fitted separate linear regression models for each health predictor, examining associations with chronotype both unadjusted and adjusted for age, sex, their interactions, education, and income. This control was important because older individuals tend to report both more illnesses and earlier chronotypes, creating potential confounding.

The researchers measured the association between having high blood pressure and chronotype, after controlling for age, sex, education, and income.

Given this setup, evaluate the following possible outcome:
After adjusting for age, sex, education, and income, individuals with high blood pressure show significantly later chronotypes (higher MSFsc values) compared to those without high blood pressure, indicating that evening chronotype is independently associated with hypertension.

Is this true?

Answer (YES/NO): NO